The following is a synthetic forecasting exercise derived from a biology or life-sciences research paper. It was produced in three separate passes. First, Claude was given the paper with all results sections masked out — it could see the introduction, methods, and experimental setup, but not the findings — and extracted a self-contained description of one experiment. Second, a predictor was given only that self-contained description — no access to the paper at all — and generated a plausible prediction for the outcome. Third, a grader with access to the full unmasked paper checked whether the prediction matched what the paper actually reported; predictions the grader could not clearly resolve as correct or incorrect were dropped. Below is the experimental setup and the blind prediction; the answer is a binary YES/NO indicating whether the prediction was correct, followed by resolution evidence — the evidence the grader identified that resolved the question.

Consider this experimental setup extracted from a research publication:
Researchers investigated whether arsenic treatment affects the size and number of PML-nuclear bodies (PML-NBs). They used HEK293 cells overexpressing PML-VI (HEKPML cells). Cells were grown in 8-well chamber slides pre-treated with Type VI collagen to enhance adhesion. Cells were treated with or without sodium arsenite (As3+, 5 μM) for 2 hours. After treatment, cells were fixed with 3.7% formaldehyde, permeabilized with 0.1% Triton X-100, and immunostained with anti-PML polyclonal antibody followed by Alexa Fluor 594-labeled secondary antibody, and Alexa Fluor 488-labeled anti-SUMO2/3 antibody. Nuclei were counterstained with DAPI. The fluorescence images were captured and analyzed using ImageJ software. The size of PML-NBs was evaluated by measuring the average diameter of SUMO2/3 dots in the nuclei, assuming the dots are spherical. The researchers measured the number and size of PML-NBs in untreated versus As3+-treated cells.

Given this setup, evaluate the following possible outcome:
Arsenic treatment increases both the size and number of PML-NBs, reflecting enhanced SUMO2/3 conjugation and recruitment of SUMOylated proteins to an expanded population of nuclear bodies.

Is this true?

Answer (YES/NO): NO